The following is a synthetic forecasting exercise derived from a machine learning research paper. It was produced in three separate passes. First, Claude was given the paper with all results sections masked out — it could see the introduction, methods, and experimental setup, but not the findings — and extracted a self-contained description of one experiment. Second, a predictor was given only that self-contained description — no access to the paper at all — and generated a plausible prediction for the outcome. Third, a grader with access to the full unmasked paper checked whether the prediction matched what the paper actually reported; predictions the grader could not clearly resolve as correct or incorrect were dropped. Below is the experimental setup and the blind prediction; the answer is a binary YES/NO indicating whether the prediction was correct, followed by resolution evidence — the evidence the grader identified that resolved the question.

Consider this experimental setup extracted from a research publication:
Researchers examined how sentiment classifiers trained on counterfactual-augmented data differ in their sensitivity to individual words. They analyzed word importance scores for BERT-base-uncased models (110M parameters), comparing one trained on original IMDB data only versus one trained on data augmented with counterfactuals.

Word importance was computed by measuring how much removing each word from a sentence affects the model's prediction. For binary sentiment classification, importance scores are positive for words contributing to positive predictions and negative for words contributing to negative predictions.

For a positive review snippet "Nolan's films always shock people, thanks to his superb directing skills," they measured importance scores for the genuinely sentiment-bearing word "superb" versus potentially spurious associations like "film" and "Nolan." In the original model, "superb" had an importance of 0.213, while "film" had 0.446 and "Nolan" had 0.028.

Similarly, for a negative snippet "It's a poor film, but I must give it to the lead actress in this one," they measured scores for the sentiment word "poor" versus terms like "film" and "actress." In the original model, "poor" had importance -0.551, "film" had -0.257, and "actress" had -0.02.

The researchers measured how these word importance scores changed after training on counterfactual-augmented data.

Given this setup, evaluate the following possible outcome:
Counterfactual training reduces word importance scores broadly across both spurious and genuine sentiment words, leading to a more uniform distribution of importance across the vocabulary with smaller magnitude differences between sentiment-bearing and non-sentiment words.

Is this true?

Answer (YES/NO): NO